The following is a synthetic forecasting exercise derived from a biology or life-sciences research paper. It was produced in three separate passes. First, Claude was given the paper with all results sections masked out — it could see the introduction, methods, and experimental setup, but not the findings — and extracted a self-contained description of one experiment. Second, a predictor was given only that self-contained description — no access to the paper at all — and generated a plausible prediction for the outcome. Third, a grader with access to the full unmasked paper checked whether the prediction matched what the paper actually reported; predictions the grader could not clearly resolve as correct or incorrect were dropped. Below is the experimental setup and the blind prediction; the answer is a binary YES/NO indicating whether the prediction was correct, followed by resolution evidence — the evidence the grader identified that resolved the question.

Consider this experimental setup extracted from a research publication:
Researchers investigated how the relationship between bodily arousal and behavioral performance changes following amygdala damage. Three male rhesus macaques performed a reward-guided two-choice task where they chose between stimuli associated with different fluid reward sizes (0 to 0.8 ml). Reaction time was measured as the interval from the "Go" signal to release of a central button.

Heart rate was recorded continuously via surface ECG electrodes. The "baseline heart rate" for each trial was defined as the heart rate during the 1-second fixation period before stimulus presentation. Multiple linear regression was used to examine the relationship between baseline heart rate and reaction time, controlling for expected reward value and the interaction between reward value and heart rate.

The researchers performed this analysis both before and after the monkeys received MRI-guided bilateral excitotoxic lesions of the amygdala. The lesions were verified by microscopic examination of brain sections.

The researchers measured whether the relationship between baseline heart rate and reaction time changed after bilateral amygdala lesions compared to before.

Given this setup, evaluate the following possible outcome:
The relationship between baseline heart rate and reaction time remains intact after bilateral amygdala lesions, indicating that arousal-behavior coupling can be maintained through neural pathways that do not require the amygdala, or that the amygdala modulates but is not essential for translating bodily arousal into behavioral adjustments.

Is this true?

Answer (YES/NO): NO